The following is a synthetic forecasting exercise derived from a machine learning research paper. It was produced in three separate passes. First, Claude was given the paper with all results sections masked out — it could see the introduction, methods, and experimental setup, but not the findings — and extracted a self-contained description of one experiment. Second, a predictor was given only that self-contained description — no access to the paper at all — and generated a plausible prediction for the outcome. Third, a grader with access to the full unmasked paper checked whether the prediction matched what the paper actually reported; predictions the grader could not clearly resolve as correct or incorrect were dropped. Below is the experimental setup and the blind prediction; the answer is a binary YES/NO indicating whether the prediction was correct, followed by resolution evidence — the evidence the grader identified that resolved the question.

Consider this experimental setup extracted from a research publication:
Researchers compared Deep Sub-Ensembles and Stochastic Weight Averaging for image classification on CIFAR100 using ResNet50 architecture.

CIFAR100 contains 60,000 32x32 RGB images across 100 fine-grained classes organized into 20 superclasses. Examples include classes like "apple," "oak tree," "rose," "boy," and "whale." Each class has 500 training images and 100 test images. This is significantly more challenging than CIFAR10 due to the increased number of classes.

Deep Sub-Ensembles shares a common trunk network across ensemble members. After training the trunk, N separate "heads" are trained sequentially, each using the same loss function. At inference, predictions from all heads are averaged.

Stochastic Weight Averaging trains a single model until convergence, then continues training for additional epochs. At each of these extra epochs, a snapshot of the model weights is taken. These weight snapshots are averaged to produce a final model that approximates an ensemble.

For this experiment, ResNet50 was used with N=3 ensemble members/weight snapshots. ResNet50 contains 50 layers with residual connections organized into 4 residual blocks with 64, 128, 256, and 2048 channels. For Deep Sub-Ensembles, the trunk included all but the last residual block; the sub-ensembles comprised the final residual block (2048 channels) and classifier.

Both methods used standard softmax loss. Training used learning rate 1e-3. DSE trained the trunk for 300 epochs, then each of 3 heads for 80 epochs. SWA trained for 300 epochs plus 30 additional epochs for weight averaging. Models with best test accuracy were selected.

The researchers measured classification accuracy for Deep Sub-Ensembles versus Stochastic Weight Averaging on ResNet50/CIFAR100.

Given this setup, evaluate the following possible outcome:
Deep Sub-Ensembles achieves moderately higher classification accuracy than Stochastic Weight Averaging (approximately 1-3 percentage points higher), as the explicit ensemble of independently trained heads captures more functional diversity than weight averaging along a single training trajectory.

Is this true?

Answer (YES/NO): NO